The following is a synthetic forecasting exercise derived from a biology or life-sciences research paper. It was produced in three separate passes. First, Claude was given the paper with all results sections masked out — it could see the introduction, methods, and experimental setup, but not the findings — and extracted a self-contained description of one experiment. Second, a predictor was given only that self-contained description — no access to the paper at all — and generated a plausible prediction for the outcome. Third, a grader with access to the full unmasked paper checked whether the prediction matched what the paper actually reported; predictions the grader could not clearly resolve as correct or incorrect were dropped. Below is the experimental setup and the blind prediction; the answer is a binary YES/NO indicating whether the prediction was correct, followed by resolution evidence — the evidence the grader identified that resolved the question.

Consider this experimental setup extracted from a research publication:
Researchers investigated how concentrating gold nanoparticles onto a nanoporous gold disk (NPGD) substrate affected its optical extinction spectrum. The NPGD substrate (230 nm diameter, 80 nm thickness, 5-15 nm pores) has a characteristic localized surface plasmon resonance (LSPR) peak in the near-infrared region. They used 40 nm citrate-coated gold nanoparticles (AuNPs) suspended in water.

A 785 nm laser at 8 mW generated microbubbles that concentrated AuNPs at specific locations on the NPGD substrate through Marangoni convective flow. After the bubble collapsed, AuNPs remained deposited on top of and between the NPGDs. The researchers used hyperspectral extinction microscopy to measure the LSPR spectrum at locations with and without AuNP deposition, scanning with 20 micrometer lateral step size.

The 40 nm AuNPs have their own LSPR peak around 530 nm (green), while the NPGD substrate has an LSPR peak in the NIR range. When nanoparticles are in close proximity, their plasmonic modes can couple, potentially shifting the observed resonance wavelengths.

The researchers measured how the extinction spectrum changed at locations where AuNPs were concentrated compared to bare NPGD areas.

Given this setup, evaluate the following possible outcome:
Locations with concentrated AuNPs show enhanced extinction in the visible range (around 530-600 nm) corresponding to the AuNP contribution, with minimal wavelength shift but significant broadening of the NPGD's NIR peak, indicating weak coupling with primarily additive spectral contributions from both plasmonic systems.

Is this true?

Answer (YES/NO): NO